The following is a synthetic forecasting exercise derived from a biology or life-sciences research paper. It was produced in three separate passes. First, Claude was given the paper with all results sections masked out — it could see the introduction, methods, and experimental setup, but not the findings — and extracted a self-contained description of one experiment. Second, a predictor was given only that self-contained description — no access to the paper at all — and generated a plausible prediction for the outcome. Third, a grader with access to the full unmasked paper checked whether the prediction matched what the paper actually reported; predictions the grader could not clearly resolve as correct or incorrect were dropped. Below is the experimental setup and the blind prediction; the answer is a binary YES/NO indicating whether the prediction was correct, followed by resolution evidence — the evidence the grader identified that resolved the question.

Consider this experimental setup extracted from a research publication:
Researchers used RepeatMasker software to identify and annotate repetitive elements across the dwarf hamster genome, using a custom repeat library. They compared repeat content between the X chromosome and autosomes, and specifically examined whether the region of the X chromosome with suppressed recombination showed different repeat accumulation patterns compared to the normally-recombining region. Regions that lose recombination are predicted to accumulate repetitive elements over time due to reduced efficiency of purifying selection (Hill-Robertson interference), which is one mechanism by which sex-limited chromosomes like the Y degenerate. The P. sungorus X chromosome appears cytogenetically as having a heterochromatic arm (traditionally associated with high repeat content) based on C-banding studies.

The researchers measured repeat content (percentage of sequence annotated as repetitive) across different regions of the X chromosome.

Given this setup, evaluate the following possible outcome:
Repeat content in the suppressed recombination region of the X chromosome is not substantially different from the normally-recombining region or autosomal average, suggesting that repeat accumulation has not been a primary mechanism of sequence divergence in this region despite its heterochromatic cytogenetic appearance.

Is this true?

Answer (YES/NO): NO